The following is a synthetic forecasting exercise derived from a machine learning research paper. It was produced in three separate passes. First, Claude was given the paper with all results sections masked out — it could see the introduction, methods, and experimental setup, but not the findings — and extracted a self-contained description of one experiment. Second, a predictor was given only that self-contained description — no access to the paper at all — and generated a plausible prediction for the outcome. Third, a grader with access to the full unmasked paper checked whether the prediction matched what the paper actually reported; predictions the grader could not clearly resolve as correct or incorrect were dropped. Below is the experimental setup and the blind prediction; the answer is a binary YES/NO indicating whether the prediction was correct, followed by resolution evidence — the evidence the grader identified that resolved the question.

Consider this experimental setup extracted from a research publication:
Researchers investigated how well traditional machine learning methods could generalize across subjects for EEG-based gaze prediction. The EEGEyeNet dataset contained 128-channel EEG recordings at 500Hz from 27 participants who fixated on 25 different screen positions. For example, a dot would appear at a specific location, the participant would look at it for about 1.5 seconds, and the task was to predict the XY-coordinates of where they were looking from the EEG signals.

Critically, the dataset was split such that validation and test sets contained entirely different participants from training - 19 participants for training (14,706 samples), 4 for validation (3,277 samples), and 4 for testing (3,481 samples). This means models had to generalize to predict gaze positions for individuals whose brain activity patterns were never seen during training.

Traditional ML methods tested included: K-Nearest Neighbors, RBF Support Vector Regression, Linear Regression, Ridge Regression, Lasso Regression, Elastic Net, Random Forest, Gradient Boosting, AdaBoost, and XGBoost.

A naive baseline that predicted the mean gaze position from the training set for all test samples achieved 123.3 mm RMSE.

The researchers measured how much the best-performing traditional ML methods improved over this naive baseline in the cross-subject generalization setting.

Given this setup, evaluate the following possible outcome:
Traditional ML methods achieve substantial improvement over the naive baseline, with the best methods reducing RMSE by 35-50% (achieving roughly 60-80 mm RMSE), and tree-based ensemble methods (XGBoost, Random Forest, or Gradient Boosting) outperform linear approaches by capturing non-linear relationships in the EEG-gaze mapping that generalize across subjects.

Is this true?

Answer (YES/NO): NO